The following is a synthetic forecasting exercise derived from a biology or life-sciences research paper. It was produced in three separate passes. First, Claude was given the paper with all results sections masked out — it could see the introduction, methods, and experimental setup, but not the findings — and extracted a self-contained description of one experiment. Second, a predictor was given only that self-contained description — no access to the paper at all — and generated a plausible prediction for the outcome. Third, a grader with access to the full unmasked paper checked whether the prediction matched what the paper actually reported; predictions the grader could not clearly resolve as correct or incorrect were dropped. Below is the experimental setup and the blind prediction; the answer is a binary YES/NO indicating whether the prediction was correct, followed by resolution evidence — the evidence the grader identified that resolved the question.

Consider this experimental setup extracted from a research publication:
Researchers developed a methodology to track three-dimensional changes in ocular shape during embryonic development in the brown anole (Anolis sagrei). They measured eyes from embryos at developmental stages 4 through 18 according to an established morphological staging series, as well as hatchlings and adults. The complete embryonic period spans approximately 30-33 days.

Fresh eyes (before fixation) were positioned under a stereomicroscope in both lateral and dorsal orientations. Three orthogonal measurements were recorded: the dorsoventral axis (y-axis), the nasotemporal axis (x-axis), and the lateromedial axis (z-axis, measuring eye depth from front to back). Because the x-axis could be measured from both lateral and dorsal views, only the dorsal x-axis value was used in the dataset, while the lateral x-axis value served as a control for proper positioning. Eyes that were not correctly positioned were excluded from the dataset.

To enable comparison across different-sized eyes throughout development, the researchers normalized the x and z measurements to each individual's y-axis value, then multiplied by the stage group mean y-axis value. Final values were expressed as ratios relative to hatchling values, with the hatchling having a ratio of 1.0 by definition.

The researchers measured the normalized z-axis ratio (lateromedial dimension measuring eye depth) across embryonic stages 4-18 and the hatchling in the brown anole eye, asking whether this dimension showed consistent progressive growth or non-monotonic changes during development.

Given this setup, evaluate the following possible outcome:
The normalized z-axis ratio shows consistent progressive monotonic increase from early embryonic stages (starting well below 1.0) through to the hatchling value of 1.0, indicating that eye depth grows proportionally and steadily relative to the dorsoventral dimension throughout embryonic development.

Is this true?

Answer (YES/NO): NO